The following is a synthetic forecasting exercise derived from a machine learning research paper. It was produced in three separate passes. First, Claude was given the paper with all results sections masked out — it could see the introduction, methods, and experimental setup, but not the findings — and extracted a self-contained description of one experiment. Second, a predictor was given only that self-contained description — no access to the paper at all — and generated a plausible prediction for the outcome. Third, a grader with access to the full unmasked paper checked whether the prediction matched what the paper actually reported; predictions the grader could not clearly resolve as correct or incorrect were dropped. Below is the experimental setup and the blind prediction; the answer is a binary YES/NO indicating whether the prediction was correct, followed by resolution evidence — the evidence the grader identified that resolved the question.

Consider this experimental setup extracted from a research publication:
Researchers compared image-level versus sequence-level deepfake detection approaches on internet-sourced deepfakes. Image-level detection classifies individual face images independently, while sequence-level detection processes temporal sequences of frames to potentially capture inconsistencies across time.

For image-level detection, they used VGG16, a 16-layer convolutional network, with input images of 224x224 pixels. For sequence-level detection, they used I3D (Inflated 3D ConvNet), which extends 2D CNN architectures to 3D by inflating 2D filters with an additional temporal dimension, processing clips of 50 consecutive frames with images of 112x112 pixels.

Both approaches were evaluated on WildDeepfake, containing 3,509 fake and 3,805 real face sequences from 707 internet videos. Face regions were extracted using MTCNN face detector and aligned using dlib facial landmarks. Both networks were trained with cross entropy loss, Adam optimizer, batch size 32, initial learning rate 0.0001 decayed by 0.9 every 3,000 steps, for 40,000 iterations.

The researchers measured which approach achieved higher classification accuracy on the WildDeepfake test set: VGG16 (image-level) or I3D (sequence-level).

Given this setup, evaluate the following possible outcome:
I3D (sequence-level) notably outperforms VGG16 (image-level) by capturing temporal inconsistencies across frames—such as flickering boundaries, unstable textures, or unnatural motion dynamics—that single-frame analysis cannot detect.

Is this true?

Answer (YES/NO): NO